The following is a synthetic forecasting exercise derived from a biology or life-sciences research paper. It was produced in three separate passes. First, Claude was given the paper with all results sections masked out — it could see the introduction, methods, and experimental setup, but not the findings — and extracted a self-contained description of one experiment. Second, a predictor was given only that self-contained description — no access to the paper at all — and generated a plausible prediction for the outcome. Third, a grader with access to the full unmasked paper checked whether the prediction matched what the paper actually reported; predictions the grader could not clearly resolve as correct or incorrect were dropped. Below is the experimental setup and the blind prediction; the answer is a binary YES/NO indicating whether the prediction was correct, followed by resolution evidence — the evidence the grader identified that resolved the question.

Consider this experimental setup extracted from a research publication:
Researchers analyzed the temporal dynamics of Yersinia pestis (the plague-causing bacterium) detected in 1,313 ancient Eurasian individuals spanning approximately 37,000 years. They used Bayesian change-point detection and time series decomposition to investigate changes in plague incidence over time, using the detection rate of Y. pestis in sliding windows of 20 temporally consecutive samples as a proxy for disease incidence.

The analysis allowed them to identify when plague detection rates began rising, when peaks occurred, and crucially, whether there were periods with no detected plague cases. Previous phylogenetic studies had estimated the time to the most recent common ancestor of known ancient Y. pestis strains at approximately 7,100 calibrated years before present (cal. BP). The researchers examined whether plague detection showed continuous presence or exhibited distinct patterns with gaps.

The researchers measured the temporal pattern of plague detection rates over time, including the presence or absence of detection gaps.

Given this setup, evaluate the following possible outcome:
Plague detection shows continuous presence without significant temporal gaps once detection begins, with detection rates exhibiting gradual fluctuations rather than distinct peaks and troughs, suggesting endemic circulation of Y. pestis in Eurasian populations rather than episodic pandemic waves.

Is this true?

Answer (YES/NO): NO